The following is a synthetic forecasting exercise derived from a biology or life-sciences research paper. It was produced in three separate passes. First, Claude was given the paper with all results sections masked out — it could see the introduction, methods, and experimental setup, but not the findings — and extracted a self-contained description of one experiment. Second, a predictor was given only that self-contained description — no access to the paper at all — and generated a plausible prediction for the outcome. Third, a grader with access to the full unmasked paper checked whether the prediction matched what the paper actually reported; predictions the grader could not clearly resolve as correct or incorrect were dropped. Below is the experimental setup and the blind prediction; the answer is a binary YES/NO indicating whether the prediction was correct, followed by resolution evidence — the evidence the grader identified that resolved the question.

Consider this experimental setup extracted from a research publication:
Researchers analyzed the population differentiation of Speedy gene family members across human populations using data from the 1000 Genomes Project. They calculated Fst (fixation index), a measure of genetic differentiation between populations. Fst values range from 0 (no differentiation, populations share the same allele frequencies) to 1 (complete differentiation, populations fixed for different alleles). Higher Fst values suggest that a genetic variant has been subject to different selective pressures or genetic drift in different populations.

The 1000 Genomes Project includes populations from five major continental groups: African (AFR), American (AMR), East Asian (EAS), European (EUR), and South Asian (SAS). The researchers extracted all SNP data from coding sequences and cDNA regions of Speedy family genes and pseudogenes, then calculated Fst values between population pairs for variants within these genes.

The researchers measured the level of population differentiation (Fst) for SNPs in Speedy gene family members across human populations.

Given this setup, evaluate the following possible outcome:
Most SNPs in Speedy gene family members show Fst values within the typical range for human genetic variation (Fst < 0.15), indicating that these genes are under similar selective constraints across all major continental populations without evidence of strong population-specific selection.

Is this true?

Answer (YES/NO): NO